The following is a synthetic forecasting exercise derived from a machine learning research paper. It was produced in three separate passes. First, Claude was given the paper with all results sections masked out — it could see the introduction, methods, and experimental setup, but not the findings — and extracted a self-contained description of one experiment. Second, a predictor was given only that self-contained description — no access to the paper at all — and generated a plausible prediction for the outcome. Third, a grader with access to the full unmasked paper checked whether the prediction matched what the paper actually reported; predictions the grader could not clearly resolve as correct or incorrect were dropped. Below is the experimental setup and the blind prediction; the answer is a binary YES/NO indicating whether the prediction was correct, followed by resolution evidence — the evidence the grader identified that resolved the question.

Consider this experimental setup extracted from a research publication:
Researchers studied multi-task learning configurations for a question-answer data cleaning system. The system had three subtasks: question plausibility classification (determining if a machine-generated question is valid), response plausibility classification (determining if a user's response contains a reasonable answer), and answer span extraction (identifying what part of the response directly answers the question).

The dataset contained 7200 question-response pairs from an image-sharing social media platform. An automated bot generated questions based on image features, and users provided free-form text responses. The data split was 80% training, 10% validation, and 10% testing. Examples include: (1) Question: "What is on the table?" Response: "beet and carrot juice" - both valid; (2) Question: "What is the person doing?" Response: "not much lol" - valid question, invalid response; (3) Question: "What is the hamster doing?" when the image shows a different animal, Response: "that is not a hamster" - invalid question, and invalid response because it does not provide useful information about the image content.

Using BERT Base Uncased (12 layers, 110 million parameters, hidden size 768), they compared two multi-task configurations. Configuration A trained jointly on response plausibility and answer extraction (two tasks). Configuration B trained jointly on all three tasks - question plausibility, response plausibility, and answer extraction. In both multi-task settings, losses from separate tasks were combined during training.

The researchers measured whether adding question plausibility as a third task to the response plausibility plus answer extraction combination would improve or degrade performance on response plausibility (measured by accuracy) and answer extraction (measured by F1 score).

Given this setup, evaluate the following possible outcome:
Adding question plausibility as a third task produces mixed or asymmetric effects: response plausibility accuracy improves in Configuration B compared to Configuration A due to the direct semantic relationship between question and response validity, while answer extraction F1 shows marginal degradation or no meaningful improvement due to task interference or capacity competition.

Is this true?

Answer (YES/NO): NO